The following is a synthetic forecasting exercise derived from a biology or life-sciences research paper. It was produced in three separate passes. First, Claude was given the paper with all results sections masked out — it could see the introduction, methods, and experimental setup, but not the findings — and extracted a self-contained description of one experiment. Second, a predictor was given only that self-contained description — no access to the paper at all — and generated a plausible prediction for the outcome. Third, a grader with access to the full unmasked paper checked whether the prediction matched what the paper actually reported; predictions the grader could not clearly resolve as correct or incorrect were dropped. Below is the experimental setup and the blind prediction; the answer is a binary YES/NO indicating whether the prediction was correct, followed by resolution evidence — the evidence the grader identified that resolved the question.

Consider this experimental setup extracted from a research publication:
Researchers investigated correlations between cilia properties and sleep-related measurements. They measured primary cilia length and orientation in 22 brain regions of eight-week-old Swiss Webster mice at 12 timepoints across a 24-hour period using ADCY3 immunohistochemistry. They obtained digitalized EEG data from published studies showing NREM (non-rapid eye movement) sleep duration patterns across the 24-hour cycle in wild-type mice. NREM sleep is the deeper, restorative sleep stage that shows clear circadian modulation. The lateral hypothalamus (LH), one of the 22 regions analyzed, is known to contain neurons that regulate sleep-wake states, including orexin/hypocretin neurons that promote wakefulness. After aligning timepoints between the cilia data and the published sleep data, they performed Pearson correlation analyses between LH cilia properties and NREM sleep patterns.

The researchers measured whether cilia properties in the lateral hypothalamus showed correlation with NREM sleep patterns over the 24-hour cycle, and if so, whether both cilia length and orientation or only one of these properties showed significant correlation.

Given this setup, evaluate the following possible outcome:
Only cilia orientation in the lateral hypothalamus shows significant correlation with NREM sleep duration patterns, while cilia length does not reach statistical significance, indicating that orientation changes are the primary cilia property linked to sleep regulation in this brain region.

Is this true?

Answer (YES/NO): NO